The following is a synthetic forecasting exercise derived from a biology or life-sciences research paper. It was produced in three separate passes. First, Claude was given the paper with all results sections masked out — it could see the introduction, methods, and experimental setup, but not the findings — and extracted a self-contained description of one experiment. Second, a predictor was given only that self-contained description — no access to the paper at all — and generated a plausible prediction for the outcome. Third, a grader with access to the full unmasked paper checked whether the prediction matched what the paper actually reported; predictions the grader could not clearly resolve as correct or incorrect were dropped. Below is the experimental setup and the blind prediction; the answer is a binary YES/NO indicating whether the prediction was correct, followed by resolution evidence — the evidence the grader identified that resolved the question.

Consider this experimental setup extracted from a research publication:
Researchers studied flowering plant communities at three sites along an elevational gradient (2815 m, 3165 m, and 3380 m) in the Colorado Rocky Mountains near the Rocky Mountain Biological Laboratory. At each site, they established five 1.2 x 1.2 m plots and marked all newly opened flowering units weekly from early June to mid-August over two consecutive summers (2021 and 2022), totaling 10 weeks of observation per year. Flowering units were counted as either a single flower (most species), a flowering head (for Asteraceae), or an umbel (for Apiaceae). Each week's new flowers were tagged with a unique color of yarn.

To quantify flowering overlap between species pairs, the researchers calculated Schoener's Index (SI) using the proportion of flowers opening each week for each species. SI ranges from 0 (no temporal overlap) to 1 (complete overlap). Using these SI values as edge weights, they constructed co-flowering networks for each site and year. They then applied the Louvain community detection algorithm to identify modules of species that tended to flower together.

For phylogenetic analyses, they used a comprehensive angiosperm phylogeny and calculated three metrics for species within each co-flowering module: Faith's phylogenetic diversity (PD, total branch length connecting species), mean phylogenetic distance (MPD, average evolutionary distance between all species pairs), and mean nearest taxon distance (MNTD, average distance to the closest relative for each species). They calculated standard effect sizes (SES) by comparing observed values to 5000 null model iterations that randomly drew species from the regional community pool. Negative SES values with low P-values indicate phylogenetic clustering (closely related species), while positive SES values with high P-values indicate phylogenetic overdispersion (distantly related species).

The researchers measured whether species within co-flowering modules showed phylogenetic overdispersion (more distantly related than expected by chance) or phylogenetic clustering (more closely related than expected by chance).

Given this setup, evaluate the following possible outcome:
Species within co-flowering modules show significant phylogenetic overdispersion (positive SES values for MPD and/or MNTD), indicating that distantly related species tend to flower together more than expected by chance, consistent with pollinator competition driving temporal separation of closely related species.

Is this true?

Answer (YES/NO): NO